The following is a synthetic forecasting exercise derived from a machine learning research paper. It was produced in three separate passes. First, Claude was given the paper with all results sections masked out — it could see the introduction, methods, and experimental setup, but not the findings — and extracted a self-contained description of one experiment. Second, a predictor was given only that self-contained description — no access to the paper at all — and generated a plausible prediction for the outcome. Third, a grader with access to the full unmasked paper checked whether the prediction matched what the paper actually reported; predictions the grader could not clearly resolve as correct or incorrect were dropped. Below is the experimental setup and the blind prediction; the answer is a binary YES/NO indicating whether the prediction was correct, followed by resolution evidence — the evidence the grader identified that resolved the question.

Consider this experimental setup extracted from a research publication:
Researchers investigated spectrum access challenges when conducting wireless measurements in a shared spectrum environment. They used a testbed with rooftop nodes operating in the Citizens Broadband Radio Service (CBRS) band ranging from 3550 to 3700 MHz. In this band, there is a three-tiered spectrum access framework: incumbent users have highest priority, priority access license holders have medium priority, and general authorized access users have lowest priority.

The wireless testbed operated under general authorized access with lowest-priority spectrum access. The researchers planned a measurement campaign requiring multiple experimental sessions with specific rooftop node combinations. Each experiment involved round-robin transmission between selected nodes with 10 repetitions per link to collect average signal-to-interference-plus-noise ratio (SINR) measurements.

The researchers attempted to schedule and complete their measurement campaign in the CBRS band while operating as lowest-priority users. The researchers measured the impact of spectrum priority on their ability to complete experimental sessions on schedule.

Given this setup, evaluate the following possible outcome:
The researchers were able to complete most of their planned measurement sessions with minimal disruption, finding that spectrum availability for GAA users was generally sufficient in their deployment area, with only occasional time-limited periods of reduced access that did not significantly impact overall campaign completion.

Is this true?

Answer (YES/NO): NO